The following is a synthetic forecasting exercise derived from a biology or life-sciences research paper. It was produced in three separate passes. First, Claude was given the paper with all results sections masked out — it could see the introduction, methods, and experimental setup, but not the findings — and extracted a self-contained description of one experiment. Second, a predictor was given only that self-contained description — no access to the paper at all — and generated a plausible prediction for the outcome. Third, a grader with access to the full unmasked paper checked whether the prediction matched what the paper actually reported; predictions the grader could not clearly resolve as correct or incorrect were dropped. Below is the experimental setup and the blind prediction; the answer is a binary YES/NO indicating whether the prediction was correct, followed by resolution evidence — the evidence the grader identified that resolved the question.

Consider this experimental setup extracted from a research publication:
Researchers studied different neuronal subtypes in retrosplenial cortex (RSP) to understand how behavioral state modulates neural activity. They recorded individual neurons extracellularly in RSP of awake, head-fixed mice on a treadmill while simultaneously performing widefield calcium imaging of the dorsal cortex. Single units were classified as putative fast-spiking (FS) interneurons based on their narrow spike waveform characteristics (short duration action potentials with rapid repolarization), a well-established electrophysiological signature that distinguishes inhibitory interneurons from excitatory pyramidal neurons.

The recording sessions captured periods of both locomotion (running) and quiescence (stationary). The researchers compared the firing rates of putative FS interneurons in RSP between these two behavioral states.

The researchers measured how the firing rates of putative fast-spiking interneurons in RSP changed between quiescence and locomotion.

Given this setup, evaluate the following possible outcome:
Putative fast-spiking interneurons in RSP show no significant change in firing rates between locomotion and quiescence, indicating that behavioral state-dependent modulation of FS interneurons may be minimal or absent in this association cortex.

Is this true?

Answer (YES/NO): NO